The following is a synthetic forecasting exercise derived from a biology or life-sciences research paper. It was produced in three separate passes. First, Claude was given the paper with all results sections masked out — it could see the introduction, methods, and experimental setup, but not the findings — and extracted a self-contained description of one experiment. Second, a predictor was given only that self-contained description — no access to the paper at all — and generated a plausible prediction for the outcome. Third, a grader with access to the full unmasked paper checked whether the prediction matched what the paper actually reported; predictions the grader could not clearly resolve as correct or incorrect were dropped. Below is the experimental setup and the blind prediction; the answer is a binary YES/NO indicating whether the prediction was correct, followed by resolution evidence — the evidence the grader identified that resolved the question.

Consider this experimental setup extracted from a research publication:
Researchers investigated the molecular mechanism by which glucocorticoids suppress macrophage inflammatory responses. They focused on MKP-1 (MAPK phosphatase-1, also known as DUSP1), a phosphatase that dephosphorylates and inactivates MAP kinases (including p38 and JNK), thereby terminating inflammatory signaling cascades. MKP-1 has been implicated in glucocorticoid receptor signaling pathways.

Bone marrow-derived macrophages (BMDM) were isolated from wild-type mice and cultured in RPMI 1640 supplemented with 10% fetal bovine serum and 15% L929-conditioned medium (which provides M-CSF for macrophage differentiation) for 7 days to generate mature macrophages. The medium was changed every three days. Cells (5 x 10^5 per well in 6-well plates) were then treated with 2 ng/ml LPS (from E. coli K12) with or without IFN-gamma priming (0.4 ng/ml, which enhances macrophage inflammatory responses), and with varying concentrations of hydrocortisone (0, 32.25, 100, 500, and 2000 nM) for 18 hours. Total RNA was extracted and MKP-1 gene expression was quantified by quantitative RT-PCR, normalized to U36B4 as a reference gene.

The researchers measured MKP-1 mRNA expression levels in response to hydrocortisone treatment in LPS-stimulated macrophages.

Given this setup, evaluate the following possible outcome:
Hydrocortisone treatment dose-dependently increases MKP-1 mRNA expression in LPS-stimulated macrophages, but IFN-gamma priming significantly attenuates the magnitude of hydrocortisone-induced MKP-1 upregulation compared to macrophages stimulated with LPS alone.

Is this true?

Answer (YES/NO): YES